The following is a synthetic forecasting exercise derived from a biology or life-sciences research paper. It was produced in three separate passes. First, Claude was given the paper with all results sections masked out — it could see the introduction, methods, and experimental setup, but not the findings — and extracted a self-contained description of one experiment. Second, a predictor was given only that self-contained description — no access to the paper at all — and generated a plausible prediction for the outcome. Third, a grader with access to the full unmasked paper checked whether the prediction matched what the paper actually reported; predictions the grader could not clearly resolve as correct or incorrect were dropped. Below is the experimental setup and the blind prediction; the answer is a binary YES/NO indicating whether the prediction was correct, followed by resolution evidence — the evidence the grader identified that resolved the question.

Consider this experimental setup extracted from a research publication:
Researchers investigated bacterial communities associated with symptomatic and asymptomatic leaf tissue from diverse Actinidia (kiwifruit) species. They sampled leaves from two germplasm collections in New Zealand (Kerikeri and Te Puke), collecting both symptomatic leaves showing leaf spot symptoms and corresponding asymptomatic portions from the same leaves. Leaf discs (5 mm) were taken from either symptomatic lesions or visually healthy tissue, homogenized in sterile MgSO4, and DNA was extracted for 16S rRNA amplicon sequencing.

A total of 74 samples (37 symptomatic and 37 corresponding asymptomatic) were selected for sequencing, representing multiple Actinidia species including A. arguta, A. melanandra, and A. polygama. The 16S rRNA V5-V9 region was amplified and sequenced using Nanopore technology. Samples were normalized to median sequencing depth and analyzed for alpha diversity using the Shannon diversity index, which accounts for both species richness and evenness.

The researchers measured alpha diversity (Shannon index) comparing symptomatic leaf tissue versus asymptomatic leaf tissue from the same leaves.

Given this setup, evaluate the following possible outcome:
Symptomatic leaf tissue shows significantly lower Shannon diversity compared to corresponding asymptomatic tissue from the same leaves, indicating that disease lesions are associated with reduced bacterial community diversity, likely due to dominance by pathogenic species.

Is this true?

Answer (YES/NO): YES